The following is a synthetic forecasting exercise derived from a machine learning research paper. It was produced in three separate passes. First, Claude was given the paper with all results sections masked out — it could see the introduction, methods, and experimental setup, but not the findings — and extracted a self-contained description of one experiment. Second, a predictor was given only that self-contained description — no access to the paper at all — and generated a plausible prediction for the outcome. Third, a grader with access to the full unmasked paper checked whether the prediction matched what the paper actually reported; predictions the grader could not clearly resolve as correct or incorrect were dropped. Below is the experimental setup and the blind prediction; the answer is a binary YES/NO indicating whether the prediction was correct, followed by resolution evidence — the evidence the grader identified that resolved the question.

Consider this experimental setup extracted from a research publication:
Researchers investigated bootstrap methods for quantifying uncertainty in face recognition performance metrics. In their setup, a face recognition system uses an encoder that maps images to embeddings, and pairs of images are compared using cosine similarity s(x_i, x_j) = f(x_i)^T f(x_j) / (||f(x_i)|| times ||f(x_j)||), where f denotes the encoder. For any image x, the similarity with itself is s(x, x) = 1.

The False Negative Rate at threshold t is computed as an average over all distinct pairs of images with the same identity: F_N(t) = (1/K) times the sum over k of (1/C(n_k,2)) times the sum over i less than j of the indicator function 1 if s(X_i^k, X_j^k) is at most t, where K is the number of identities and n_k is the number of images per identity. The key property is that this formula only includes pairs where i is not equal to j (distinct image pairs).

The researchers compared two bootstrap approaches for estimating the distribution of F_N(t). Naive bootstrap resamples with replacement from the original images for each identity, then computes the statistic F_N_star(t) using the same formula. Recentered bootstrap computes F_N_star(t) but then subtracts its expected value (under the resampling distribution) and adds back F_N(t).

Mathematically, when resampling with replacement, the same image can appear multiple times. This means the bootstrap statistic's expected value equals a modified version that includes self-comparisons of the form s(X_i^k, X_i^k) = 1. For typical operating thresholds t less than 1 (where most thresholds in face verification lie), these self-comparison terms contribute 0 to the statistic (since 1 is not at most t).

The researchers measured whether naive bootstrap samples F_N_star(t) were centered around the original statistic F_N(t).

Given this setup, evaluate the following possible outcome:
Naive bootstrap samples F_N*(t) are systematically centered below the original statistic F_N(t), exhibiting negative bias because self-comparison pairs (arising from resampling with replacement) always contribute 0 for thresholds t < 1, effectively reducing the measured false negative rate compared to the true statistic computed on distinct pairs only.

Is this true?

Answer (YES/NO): YES